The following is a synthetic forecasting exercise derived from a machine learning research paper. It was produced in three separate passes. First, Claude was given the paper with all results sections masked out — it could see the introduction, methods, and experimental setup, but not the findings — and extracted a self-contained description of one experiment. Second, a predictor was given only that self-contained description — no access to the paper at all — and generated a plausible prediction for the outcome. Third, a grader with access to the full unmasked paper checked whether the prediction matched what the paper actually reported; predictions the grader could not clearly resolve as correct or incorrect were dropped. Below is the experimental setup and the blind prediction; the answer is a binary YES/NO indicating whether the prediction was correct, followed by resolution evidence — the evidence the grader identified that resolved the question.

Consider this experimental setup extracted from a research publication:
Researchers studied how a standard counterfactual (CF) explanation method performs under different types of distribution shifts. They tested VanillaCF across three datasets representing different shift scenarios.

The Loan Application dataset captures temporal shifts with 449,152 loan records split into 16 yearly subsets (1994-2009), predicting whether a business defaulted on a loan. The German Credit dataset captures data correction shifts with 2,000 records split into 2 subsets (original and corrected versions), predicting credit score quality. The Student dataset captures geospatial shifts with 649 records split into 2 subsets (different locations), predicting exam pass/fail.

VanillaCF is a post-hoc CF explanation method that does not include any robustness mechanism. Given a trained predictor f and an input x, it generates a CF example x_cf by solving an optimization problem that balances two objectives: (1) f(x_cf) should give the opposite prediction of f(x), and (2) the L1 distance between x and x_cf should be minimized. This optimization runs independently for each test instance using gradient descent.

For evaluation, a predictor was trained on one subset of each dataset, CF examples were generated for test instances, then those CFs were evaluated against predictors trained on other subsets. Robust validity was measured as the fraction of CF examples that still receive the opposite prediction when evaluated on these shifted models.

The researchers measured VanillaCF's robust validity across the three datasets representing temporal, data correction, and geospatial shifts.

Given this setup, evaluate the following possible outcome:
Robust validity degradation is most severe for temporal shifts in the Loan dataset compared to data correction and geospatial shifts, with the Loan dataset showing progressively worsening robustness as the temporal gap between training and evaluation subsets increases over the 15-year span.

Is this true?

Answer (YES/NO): NO